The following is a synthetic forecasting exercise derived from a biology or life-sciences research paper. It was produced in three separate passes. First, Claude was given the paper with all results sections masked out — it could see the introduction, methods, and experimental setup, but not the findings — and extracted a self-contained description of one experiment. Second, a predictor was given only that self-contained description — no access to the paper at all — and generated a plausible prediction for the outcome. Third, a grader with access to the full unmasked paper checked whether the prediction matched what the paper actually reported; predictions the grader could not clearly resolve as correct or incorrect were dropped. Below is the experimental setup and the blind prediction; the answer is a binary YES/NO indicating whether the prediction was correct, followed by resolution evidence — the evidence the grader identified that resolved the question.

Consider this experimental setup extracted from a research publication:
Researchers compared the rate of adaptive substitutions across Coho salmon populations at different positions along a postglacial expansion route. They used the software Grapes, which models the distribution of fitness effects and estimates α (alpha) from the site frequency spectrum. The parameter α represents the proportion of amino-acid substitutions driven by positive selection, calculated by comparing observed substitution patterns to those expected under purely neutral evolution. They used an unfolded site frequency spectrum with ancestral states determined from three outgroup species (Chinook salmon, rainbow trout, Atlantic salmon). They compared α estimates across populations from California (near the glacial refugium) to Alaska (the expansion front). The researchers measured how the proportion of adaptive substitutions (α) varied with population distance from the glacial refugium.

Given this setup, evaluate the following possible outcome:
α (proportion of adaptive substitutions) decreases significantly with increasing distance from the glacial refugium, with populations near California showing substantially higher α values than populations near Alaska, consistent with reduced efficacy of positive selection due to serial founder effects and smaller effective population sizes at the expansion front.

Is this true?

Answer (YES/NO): NO